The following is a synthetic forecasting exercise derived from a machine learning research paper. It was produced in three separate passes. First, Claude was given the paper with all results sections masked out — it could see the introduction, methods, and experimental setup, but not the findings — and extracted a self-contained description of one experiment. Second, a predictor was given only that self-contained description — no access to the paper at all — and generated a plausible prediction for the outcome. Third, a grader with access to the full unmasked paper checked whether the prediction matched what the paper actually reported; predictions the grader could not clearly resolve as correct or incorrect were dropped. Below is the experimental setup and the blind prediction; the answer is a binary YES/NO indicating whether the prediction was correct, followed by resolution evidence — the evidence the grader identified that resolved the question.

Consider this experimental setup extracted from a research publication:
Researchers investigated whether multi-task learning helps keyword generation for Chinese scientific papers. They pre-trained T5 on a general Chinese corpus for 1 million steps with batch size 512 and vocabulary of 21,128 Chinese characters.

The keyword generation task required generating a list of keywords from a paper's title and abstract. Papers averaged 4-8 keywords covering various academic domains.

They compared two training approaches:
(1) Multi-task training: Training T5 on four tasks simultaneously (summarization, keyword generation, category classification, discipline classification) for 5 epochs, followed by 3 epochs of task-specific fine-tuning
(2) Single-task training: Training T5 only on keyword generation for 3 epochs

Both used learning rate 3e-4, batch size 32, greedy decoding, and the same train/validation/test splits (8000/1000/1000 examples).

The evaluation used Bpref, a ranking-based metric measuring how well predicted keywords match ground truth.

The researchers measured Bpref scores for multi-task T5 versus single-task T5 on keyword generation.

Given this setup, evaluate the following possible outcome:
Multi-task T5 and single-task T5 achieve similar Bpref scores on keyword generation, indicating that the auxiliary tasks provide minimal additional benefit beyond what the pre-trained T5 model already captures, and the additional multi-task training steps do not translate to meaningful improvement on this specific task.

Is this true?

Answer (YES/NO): YES